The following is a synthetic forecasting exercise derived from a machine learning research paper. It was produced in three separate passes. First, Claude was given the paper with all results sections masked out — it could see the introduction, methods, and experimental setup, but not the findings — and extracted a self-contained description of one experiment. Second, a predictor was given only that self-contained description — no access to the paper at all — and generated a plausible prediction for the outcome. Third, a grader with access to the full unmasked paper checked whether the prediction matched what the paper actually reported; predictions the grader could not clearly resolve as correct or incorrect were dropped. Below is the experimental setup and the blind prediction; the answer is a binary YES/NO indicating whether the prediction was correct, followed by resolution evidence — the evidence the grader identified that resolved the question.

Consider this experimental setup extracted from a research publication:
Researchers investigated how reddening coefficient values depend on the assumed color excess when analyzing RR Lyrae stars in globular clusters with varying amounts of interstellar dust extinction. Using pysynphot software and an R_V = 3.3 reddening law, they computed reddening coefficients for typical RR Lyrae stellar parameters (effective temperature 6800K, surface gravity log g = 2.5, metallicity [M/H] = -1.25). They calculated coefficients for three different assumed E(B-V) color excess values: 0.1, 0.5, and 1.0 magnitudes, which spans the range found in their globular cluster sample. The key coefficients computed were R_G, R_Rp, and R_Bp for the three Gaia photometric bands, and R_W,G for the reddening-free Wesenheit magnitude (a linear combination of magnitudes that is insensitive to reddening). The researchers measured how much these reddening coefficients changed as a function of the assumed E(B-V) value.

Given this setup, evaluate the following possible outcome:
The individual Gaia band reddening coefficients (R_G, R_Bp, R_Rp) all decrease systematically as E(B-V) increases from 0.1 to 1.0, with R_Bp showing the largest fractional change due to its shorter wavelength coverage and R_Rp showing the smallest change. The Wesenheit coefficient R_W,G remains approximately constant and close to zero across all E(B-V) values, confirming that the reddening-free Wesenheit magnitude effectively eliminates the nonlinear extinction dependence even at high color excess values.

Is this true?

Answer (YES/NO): NO